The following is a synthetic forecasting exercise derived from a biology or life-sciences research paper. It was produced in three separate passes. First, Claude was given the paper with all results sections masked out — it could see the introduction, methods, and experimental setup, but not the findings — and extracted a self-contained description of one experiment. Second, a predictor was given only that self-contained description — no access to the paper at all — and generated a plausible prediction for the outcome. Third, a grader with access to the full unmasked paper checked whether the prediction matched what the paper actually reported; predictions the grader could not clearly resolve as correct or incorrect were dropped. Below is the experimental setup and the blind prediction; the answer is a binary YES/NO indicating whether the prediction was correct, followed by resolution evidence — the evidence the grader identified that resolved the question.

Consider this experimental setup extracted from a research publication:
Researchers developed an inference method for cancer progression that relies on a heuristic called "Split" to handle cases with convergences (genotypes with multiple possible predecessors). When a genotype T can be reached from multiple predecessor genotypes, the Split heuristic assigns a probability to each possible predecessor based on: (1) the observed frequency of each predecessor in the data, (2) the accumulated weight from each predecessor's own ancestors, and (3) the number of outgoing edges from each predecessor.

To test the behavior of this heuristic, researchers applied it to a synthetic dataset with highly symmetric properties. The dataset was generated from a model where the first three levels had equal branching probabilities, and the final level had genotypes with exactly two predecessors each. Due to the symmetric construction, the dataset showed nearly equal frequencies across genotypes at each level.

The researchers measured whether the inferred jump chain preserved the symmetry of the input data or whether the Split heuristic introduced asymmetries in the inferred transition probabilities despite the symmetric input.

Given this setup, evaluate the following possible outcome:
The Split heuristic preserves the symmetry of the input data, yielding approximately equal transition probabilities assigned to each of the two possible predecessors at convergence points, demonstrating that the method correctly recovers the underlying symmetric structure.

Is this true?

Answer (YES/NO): NO